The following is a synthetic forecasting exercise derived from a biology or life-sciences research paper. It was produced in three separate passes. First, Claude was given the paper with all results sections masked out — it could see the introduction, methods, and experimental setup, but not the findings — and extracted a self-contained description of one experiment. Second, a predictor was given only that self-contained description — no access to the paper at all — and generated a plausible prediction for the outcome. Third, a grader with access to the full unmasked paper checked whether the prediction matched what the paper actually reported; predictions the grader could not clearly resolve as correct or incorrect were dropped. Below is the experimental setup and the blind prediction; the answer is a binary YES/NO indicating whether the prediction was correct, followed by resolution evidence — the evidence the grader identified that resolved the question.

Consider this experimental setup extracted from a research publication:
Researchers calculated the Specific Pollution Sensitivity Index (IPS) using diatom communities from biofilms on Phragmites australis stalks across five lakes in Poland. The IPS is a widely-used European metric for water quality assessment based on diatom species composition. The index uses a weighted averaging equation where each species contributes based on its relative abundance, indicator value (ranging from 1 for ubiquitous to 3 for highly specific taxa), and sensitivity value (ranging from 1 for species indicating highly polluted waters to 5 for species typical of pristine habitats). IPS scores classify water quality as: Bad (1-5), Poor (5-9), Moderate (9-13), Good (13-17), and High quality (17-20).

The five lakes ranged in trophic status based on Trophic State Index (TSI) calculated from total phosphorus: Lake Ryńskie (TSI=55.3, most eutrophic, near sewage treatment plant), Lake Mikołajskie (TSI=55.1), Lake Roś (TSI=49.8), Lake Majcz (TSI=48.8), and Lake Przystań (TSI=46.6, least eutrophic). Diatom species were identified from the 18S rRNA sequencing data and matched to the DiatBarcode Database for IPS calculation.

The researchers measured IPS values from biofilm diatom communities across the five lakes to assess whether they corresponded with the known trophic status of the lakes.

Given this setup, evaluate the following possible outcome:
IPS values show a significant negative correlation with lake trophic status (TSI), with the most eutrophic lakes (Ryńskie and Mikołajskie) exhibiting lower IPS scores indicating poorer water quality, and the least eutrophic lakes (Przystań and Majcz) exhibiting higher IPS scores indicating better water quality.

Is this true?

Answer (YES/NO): NO